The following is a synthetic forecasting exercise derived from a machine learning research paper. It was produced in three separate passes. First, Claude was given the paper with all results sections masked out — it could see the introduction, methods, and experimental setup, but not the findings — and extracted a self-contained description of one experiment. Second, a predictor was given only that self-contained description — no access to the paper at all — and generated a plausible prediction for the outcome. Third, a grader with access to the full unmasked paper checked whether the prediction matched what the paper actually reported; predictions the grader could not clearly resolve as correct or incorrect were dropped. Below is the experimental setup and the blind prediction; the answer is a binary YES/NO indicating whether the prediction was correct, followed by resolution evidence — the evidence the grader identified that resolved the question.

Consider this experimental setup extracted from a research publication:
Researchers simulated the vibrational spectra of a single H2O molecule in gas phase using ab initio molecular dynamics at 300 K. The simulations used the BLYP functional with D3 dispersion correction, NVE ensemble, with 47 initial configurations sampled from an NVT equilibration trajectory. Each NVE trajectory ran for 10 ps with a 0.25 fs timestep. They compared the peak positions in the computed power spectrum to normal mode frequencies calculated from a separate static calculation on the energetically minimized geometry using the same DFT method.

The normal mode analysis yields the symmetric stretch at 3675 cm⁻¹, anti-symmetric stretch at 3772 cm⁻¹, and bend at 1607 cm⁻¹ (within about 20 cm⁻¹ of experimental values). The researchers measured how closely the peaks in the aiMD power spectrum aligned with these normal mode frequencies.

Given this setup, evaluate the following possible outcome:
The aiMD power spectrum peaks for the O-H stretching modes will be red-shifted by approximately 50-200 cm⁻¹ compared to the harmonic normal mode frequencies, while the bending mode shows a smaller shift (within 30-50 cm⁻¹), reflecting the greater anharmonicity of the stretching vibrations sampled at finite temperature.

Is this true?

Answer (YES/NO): NO